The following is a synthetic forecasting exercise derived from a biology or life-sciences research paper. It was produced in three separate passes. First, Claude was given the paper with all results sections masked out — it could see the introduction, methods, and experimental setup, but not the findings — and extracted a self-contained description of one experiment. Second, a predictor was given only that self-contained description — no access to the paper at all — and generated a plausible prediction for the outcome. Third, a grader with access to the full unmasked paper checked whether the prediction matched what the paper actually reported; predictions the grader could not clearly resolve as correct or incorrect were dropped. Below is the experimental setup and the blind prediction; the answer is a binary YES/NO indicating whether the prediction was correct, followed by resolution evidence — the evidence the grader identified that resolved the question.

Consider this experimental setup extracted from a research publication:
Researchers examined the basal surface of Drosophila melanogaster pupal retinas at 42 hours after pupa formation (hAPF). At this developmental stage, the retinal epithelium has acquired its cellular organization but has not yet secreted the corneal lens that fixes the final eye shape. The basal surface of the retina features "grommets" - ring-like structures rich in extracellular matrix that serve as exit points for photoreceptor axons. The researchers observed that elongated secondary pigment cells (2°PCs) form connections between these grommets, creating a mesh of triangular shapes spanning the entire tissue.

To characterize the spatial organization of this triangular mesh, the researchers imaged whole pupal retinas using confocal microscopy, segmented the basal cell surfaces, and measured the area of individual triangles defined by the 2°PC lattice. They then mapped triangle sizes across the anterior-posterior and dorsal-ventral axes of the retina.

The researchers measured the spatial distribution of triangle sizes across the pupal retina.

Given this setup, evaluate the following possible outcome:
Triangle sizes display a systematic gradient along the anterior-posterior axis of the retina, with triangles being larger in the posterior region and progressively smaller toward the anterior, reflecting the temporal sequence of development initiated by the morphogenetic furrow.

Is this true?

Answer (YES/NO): NO